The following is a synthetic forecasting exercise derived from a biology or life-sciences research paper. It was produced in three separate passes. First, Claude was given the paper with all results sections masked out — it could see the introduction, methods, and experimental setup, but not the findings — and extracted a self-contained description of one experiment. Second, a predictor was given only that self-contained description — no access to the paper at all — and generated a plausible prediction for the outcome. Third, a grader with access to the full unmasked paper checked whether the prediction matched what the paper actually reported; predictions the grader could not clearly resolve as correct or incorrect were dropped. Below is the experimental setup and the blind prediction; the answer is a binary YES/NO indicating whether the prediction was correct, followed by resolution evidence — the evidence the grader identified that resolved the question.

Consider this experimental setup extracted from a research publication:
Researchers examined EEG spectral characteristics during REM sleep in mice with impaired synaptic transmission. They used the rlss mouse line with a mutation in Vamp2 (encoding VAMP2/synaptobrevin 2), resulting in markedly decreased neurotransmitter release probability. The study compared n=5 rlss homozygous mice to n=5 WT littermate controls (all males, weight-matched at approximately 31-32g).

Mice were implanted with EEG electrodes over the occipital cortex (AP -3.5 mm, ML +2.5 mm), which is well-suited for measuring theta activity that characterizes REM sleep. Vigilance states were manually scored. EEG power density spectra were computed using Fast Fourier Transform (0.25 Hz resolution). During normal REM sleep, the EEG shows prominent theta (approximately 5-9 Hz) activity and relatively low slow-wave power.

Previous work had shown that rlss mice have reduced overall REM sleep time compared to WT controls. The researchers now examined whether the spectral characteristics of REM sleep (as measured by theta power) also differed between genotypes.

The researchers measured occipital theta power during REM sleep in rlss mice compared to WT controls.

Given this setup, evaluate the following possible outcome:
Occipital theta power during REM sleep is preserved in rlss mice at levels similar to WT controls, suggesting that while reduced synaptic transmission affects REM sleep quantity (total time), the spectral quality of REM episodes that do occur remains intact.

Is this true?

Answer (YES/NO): NO